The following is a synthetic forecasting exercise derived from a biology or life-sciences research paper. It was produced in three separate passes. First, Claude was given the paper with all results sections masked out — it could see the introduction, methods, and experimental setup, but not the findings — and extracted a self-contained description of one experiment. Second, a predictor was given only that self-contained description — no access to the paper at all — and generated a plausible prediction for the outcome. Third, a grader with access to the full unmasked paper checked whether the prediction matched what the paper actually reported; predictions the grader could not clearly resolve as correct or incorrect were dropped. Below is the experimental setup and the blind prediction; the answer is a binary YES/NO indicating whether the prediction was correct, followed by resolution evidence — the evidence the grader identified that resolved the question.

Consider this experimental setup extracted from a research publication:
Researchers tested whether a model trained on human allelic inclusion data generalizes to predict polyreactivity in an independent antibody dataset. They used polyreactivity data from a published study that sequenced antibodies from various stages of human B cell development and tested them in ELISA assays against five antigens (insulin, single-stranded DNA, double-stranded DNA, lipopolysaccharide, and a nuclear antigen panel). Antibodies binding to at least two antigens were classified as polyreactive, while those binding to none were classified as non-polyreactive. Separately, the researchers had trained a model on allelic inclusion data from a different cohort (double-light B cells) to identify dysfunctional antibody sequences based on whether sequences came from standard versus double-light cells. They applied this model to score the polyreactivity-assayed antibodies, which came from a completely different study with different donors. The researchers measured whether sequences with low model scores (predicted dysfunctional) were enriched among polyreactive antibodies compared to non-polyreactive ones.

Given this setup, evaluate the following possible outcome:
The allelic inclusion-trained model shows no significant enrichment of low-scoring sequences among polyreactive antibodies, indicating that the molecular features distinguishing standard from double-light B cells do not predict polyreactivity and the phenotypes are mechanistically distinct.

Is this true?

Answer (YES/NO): NO